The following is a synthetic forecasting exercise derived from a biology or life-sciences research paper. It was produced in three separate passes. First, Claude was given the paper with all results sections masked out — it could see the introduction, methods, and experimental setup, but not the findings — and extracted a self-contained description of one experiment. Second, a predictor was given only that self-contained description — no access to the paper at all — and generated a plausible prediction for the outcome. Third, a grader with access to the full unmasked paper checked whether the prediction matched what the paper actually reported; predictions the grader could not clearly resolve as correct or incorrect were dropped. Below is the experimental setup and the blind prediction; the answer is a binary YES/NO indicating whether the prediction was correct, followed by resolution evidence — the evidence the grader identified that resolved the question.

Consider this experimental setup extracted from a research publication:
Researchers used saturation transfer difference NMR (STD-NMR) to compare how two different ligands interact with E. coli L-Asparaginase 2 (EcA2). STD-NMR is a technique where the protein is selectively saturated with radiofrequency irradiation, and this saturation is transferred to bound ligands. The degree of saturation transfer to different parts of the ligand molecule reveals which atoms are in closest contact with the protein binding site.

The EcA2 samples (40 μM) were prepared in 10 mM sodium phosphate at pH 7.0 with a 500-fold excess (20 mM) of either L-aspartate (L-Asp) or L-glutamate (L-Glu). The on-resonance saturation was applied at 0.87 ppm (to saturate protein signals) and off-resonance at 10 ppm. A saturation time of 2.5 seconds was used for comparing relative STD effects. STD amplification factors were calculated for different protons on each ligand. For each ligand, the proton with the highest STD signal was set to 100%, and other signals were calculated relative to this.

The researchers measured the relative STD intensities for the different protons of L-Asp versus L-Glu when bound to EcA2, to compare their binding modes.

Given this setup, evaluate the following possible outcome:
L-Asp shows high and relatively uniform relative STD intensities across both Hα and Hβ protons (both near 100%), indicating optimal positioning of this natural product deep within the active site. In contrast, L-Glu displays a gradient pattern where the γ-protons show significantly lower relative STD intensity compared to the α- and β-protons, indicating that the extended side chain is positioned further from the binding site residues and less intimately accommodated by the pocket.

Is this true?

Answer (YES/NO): NO